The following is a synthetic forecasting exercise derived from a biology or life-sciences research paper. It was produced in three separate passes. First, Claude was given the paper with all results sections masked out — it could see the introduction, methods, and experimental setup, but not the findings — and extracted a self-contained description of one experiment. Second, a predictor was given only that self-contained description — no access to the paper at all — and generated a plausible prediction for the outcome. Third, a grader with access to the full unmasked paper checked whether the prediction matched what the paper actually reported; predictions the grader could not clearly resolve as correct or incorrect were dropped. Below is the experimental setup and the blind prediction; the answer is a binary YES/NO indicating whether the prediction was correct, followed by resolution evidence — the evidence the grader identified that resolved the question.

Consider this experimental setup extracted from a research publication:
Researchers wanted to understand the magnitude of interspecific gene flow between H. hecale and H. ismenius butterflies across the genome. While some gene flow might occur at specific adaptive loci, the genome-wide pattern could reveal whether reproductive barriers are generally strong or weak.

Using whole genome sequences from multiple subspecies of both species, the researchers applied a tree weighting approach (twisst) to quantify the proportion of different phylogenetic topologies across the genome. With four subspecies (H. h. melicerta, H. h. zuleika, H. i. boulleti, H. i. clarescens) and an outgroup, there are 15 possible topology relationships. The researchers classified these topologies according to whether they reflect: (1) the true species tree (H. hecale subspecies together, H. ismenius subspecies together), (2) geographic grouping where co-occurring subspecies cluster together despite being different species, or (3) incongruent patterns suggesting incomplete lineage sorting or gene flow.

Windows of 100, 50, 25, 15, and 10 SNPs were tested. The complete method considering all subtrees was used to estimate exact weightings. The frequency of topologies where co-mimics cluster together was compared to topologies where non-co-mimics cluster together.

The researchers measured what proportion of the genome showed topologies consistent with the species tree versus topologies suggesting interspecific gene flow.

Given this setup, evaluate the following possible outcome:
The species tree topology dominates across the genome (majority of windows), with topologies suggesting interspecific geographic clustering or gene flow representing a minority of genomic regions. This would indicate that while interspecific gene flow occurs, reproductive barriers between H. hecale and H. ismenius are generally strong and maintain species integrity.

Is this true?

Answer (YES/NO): YES